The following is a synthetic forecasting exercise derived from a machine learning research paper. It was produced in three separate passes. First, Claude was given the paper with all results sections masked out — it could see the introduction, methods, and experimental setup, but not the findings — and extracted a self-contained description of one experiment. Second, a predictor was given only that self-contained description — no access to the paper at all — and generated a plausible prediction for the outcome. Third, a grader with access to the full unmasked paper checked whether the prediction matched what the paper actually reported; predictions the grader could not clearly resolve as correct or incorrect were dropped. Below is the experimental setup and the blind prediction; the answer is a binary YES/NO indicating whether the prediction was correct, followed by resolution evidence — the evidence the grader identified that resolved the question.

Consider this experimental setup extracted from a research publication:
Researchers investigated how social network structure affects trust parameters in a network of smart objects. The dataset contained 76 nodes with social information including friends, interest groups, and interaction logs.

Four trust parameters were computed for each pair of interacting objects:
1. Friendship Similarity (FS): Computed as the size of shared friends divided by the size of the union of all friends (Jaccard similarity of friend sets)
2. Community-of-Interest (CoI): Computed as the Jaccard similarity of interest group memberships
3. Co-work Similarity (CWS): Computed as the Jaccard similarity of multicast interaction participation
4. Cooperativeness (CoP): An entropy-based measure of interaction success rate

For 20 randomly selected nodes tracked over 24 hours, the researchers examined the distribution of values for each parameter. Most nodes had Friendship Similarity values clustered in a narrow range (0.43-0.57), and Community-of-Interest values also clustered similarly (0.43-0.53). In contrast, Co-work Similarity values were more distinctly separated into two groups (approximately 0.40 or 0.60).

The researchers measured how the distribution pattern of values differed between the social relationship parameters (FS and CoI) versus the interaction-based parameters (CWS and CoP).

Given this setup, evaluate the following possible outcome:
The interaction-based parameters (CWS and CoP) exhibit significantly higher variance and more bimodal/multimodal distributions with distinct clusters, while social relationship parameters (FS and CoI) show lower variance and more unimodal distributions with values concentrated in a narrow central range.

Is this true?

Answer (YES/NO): NO